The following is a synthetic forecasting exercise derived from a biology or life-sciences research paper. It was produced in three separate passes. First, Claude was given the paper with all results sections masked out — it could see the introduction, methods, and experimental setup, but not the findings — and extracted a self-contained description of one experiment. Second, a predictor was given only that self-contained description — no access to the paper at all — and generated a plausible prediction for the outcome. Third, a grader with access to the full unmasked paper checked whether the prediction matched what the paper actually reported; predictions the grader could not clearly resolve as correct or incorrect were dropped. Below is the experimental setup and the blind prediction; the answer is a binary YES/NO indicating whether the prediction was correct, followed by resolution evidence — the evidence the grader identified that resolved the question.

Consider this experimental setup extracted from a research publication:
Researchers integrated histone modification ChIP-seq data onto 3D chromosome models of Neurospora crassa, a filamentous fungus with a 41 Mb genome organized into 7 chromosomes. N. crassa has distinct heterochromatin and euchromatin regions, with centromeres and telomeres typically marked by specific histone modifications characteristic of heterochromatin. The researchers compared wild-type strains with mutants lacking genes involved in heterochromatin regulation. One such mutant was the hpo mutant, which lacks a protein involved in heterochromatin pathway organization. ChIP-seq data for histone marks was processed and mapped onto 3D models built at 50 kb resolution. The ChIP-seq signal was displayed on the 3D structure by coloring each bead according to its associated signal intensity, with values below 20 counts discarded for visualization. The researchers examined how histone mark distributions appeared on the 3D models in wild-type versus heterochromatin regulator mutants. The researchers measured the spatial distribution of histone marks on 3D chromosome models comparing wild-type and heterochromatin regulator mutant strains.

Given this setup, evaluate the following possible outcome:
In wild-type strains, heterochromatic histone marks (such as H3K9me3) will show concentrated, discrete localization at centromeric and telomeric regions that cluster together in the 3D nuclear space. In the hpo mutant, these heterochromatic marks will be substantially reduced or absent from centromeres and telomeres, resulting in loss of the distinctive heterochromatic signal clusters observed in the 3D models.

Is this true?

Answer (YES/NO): NO